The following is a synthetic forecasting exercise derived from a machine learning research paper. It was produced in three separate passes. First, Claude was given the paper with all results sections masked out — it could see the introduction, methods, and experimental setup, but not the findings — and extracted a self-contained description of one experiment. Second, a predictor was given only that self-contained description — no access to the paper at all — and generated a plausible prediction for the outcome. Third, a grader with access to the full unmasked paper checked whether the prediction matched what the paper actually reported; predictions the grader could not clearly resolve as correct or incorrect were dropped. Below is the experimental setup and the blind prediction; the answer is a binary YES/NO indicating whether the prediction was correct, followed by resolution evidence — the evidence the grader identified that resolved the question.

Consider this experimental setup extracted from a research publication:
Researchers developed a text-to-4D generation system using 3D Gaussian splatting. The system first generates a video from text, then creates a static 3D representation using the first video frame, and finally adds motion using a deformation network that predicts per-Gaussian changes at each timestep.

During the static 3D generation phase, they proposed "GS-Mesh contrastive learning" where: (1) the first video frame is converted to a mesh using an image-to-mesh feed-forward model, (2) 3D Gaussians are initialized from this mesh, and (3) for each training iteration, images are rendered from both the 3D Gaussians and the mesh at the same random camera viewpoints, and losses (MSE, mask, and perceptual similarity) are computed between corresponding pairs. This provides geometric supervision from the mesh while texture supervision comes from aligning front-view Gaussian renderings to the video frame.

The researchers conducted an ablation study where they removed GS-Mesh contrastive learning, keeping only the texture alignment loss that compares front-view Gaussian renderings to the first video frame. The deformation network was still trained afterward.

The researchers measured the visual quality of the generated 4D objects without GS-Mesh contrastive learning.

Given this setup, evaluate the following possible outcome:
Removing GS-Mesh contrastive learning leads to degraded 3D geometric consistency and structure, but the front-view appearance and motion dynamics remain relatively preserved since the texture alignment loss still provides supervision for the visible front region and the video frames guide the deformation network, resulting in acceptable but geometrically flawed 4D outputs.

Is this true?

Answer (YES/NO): YES